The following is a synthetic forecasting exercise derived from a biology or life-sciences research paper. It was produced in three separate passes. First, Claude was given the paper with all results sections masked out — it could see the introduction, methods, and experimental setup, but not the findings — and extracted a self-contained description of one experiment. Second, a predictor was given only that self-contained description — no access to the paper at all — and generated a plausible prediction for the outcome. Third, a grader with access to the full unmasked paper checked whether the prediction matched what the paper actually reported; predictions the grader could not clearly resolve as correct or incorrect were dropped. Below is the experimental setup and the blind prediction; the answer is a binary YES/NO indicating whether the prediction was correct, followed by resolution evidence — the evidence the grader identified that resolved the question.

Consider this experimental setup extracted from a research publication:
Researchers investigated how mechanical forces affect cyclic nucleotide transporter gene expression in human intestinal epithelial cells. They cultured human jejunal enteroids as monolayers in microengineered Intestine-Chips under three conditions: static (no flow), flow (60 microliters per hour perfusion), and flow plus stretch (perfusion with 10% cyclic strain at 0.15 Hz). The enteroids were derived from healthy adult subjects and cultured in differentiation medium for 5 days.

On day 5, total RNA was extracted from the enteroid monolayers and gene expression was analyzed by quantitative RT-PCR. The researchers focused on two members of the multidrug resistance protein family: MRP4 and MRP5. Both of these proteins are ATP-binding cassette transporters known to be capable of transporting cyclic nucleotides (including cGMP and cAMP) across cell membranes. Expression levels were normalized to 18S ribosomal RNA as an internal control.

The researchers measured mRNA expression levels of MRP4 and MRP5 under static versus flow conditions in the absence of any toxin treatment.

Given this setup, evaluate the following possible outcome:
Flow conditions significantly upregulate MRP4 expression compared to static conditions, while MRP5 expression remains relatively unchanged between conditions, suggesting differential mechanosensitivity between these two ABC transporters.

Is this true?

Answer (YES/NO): NO